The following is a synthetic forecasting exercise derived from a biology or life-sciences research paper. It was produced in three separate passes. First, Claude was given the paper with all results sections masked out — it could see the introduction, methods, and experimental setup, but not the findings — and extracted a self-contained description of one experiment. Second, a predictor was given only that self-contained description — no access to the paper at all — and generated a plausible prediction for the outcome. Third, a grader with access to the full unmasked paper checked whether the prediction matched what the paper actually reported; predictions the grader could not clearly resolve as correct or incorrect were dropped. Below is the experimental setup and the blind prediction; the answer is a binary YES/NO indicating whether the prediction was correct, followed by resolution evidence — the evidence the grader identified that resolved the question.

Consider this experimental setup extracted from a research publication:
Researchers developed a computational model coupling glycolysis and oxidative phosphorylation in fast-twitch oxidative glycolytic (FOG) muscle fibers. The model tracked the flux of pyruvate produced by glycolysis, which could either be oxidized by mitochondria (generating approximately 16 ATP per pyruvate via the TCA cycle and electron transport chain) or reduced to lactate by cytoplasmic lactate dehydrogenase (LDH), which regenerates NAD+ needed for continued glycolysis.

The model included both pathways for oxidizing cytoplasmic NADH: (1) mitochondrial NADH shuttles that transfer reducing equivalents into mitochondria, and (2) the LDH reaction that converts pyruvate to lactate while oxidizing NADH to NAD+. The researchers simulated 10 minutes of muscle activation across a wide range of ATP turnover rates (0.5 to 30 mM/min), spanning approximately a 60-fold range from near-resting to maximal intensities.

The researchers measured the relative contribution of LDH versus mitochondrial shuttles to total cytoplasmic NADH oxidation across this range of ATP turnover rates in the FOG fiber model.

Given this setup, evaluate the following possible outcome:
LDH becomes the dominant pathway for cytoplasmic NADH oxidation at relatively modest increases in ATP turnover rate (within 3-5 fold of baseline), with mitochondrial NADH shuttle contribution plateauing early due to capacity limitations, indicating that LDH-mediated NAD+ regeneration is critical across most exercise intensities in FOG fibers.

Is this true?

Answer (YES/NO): NO